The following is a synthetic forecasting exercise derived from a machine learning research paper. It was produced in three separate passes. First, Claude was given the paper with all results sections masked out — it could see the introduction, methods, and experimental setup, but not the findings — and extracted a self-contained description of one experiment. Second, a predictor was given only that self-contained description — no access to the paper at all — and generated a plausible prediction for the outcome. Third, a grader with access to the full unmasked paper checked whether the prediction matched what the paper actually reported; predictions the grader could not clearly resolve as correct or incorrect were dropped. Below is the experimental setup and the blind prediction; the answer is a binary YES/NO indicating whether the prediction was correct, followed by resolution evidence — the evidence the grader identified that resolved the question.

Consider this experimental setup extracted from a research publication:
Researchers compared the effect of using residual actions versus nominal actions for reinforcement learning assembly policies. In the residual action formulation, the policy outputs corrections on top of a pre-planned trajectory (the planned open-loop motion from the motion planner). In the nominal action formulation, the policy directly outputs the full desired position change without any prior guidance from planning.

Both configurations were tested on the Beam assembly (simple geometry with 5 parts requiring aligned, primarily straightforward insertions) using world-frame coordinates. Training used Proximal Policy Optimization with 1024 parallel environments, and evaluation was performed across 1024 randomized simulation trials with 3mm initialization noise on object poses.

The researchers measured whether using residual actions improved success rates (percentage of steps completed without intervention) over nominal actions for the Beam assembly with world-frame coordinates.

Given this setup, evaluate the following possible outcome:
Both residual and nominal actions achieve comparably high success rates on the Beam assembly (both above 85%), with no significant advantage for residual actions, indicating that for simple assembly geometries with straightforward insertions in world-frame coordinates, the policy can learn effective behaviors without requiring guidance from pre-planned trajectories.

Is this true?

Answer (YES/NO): YES